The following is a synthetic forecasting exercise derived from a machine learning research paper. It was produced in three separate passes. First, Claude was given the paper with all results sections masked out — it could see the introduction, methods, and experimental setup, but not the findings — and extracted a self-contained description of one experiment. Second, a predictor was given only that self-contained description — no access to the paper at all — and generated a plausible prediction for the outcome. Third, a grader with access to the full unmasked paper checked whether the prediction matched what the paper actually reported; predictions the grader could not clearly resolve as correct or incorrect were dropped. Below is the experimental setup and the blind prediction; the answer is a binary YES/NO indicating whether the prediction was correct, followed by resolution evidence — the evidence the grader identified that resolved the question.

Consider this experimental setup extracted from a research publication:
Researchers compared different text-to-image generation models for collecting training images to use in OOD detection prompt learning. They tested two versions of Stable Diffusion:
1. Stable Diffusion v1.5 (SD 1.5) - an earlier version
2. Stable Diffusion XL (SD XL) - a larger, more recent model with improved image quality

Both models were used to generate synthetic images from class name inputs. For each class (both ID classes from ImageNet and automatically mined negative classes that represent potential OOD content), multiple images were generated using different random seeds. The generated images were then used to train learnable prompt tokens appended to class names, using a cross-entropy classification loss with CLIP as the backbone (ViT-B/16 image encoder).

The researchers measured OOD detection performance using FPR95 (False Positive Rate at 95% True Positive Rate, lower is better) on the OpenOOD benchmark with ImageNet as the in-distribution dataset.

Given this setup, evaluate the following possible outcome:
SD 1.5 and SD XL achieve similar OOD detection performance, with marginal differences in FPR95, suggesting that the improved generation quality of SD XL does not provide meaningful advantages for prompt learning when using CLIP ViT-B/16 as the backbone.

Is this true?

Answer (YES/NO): NO